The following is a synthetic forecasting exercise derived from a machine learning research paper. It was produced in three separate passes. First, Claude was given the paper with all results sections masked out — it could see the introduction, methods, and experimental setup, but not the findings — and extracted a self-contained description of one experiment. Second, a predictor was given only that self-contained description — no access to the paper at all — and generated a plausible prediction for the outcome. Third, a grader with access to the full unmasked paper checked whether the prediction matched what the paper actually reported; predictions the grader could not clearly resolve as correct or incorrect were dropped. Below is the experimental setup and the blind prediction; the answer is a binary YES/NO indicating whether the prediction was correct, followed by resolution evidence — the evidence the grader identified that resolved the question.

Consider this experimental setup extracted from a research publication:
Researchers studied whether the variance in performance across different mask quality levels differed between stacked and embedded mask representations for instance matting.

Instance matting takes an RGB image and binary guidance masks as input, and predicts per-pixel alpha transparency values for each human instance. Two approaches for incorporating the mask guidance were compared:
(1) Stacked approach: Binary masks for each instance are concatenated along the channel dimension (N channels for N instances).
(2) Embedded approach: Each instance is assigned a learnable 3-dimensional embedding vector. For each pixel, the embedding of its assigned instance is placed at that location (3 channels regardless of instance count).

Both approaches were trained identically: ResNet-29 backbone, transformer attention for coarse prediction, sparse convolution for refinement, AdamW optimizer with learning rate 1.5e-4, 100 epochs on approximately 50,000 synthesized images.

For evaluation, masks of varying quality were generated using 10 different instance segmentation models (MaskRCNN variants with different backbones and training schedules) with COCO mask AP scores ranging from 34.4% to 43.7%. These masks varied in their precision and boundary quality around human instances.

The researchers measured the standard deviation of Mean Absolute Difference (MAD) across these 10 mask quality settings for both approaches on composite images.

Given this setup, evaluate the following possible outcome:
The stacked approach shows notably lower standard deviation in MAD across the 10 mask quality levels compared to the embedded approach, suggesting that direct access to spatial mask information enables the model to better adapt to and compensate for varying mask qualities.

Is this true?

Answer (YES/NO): NO